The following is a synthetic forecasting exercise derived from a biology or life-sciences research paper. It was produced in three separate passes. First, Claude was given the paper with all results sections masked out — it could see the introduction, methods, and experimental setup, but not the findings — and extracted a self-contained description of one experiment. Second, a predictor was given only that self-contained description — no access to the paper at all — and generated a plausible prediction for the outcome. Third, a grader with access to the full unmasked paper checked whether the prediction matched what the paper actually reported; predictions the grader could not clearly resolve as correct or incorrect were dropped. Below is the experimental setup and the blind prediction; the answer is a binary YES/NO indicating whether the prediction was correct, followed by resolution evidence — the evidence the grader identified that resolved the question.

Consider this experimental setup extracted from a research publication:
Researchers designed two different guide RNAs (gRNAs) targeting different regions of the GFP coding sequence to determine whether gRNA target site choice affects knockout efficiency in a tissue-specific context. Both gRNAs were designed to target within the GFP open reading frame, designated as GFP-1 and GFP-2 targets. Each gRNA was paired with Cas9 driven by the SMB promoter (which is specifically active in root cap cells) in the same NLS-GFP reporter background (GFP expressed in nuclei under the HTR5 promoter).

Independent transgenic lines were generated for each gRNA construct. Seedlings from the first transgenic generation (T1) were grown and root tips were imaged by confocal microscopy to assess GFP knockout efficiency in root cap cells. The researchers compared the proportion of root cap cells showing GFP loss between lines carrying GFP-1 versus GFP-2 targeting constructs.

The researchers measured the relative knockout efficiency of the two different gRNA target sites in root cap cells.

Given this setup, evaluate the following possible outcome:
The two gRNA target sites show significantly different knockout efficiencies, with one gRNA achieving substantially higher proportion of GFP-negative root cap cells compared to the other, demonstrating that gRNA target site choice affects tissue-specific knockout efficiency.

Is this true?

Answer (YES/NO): NO